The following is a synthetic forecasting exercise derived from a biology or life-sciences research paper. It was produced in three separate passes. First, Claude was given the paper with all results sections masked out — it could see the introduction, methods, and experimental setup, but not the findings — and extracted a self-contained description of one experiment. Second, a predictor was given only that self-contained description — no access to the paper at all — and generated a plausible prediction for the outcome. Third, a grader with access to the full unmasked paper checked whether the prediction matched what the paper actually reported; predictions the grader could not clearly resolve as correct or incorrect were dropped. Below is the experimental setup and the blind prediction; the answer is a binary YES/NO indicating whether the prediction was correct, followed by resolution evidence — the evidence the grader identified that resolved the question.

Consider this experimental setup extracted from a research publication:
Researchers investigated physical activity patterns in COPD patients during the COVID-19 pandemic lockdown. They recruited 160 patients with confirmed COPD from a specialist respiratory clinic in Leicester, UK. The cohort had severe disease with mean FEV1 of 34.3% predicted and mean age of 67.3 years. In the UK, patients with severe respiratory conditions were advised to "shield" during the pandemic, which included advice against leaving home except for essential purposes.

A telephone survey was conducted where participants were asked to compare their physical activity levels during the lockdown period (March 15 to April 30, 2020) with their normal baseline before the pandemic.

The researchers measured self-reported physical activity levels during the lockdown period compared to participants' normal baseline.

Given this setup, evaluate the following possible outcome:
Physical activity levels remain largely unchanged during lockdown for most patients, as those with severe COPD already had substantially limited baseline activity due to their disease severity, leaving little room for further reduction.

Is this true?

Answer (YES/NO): NO